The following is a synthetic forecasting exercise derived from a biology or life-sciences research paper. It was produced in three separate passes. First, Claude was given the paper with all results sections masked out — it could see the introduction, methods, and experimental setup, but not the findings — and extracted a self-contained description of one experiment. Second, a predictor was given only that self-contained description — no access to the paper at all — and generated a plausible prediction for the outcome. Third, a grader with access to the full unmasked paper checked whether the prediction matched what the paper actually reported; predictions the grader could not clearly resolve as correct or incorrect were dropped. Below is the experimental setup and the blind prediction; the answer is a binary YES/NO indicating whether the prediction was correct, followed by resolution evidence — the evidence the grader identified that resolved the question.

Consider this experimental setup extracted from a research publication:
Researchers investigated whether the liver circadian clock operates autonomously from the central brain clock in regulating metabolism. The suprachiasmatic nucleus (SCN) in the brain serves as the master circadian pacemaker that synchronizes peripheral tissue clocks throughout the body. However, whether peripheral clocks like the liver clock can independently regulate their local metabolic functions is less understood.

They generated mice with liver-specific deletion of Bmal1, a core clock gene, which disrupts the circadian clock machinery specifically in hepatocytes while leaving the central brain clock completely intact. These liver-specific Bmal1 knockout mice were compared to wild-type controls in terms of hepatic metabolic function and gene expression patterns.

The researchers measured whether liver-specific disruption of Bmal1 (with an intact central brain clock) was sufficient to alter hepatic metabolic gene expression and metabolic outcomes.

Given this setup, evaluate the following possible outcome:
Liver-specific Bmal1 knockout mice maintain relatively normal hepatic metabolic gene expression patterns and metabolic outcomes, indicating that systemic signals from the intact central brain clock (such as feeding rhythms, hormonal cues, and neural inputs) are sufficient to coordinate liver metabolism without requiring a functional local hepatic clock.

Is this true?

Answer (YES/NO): NO